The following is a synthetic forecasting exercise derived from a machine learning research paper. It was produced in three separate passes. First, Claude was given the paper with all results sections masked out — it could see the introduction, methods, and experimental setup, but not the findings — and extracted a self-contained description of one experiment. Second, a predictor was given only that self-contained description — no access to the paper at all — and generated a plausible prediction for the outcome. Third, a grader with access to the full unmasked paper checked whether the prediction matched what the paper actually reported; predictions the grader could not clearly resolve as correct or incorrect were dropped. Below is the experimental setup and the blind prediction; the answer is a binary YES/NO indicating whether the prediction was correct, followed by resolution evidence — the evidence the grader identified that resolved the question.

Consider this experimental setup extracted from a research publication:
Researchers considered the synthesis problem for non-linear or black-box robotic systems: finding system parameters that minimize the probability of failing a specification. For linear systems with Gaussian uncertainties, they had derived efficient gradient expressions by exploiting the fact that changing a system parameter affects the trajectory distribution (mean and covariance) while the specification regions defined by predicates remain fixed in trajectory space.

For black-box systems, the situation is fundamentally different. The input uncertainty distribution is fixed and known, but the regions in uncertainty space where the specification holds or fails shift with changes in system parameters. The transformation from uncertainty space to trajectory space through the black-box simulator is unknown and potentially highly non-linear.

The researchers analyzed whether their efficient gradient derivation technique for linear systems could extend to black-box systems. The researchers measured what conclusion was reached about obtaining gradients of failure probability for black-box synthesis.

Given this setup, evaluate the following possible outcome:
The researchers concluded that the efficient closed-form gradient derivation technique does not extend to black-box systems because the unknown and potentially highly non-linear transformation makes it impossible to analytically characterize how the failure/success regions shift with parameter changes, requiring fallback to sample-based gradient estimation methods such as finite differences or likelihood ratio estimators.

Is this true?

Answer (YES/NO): NO